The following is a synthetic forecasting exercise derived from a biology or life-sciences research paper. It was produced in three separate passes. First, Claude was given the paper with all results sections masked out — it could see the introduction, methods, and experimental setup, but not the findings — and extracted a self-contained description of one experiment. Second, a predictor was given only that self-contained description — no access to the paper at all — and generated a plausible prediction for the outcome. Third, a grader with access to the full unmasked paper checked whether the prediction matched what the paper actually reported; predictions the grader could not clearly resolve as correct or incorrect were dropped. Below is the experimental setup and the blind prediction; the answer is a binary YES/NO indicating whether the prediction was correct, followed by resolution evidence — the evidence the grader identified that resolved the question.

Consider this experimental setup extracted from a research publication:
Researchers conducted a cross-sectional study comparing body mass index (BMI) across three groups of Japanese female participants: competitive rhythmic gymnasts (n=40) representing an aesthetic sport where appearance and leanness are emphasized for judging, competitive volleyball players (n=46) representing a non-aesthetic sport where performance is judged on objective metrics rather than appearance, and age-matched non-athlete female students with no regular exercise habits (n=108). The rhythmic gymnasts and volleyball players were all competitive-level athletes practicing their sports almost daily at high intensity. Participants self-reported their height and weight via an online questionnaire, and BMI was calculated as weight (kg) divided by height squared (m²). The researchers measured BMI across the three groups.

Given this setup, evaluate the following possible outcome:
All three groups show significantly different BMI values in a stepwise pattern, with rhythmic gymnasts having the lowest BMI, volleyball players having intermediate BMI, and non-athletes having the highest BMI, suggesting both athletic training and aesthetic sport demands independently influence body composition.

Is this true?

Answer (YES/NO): NO